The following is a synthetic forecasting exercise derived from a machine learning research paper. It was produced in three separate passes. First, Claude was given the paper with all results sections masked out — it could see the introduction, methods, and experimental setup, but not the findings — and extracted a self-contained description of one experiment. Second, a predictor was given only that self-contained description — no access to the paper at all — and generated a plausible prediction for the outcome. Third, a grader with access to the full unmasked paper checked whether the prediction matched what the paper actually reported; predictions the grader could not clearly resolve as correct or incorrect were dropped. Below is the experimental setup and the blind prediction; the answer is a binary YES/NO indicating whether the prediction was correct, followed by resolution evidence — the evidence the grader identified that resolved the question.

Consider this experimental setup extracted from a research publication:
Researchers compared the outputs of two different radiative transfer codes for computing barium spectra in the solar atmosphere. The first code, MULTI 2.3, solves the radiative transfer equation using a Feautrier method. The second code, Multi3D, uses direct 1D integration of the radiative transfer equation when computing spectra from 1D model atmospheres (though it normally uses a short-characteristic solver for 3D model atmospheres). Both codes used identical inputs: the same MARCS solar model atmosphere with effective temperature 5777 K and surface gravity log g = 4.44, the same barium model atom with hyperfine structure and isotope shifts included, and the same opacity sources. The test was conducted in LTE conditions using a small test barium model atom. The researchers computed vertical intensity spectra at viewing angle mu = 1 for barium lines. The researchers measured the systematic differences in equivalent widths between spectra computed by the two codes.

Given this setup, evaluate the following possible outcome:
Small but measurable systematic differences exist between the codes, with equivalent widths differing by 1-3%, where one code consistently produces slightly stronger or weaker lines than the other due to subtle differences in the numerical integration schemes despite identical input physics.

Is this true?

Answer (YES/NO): YES